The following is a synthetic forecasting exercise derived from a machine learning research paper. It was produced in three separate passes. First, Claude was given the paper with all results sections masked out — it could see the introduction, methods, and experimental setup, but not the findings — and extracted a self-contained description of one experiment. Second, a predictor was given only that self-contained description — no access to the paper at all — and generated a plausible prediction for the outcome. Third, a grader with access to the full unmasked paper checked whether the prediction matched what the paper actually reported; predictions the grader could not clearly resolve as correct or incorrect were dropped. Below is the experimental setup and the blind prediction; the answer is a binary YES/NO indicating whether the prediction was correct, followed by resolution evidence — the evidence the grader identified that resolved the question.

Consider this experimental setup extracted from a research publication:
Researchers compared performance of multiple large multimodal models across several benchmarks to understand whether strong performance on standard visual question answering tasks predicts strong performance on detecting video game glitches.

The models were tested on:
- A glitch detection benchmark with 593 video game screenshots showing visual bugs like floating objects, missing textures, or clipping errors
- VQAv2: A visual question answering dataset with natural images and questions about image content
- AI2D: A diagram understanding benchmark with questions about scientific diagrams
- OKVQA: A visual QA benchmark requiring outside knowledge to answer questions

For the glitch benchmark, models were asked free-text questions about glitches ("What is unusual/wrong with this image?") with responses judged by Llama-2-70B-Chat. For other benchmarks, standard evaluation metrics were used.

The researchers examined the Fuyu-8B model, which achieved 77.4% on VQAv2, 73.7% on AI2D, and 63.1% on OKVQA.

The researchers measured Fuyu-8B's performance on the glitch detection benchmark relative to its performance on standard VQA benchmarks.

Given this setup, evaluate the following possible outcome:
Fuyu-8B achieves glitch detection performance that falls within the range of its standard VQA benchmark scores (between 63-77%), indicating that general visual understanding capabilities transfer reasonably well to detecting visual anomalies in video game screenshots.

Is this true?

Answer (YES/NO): NO